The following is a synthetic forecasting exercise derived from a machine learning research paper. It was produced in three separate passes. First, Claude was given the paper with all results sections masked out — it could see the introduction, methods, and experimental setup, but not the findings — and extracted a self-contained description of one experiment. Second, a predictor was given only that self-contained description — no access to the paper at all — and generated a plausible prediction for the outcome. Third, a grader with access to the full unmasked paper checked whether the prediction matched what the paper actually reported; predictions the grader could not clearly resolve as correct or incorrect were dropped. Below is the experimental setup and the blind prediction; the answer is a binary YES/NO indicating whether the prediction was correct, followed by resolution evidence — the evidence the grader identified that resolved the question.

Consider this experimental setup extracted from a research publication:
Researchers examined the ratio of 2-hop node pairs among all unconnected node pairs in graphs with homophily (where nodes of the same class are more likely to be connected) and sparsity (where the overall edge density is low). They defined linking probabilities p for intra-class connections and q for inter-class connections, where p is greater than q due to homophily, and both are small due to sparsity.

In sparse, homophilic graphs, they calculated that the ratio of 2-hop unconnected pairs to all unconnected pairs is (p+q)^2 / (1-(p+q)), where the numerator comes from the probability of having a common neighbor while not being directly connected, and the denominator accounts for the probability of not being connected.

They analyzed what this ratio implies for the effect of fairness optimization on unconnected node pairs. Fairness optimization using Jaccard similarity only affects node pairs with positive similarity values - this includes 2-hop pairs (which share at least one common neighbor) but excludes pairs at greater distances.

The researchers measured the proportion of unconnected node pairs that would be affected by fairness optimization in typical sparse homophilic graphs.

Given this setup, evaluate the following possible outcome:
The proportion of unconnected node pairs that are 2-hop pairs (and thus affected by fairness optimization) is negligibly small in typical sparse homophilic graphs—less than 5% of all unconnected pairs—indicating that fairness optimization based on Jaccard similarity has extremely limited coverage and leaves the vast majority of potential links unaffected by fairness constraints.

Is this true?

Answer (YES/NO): YES